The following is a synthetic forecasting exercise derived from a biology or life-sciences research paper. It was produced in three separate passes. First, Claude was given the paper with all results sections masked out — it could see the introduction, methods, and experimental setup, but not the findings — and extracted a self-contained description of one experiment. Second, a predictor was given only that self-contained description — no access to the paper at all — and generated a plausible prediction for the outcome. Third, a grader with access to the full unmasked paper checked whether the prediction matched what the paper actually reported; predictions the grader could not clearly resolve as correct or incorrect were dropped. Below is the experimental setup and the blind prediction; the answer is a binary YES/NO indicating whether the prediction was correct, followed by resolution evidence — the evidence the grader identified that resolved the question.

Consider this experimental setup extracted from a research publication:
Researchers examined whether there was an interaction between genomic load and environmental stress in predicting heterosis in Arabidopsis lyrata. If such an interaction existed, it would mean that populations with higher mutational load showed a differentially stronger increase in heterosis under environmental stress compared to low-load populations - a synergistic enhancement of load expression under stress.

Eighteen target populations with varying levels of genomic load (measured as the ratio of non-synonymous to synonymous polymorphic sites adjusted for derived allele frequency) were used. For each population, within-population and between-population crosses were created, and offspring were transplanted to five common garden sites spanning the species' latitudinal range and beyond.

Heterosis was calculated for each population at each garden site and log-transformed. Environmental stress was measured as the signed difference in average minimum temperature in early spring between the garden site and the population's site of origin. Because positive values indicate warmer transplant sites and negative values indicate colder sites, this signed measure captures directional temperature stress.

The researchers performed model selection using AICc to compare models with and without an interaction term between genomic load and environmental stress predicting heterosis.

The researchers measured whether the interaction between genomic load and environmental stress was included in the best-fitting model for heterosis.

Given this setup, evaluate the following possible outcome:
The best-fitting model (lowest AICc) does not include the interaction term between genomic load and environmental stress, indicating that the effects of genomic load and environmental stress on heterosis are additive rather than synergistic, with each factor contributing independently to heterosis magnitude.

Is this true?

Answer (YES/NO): NO